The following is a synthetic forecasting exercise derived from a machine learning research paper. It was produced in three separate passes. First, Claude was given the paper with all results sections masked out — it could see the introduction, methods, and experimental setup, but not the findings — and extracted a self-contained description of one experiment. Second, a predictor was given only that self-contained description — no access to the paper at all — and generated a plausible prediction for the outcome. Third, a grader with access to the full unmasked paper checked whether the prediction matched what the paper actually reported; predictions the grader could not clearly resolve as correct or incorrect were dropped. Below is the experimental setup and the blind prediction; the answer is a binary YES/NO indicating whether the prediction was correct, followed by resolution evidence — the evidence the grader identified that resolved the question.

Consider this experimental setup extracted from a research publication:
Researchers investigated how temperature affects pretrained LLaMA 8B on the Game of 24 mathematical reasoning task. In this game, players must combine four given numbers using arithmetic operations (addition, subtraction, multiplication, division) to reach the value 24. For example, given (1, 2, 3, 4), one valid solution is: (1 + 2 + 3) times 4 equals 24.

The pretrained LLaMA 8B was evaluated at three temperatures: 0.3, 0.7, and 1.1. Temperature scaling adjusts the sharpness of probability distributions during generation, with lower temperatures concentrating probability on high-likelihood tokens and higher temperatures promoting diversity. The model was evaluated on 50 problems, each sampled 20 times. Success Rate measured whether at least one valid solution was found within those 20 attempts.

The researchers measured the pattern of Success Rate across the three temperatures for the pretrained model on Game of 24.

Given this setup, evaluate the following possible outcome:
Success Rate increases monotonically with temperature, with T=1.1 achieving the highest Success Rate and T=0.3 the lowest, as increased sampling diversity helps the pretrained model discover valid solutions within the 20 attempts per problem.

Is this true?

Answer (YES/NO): NO